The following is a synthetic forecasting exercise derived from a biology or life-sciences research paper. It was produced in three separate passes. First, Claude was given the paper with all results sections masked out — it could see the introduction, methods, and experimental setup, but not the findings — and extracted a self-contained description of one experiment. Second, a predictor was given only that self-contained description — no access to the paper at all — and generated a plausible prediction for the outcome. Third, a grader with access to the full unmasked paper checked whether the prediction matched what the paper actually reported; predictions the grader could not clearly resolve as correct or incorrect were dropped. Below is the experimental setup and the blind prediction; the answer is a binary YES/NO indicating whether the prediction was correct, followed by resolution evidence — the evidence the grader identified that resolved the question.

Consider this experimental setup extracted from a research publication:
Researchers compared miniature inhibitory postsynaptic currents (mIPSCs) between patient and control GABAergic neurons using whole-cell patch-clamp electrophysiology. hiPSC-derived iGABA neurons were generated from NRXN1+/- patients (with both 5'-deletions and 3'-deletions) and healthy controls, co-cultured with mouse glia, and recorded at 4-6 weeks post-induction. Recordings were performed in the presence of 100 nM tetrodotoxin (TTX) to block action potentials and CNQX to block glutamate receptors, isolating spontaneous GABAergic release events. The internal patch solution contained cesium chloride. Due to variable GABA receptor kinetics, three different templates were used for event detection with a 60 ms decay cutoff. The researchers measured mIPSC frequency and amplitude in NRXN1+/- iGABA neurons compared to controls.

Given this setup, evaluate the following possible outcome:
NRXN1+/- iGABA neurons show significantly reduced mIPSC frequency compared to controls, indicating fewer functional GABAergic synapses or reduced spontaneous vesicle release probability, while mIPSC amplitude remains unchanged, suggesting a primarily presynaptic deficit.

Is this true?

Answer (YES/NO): NO